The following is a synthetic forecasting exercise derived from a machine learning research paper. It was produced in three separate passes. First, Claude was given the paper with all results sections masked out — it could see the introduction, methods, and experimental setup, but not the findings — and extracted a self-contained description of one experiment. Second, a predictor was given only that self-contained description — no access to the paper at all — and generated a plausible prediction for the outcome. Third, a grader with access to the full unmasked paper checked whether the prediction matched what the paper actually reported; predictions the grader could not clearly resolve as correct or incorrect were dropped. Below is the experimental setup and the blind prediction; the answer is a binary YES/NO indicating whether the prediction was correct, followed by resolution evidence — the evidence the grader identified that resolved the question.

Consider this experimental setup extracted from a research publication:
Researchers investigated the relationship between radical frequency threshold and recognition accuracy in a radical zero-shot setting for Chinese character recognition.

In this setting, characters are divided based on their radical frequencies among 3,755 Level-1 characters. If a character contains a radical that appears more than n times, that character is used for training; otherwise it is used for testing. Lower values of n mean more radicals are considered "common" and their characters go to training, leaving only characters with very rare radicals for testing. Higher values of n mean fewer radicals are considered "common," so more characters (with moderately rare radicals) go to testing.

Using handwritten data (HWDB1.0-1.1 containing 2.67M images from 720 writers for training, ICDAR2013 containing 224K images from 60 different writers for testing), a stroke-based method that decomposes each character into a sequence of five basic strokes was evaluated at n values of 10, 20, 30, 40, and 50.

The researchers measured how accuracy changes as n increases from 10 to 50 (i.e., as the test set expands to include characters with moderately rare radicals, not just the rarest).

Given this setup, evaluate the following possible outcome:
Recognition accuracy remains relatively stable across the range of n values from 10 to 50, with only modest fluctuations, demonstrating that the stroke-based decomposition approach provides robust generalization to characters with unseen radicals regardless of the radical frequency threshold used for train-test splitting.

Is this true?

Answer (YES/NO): NO